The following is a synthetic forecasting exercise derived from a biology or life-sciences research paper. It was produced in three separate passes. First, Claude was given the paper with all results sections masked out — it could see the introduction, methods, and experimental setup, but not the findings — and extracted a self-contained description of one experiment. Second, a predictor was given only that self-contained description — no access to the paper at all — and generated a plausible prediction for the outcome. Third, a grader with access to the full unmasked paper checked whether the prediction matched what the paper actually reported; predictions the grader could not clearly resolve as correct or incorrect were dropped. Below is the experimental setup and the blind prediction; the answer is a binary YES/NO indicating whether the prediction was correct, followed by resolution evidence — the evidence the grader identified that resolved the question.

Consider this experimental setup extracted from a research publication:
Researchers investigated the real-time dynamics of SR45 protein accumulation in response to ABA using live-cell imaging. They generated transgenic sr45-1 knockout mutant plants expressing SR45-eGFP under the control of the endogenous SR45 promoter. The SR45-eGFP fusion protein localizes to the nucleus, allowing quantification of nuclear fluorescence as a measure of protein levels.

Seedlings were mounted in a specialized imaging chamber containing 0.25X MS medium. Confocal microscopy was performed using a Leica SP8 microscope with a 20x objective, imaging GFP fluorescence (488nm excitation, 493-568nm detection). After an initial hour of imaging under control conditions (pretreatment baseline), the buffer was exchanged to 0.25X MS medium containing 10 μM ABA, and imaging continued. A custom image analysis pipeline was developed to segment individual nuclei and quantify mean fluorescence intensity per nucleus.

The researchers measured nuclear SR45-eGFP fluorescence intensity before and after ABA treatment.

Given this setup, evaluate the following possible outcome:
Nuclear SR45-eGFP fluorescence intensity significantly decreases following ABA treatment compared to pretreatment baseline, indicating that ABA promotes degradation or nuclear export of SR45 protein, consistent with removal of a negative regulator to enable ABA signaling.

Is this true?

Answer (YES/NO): NO